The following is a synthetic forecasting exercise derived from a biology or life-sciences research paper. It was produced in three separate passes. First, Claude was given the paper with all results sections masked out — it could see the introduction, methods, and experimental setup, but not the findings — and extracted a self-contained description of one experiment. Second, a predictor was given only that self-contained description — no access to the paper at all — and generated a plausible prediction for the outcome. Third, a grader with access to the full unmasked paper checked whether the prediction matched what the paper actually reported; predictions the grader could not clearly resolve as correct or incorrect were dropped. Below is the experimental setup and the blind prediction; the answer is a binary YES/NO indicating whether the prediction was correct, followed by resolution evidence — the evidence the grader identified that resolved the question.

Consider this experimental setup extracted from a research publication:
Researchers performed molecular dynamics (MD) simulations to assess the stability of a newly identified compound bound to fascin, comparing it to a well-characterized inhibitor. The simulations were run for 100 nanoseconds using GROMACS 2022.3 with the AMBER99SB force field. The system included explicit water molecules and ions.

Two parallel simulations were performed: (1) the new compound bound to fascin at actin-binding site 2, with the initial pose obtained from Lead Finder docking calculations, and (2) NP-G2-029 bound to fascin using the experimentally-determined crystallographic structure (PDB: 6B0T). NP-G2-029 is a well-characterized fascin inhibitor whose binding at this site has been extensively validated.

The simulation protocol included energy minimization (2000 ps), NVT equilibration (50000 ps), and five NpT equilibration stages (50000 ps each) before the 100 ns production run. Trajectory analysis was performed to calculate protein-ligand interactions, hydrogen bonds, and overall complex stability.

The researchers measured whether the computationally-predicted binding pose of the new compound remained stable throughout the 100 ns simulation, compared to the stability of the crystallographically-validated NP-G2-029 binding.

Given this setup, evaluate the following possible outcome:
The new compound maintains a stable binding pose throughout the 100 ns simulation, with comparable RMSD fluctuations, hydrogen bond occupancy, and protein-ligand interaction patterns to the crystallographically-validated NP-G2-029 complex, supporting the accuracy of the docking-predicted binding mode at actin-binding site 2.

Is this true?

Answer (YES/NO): YES